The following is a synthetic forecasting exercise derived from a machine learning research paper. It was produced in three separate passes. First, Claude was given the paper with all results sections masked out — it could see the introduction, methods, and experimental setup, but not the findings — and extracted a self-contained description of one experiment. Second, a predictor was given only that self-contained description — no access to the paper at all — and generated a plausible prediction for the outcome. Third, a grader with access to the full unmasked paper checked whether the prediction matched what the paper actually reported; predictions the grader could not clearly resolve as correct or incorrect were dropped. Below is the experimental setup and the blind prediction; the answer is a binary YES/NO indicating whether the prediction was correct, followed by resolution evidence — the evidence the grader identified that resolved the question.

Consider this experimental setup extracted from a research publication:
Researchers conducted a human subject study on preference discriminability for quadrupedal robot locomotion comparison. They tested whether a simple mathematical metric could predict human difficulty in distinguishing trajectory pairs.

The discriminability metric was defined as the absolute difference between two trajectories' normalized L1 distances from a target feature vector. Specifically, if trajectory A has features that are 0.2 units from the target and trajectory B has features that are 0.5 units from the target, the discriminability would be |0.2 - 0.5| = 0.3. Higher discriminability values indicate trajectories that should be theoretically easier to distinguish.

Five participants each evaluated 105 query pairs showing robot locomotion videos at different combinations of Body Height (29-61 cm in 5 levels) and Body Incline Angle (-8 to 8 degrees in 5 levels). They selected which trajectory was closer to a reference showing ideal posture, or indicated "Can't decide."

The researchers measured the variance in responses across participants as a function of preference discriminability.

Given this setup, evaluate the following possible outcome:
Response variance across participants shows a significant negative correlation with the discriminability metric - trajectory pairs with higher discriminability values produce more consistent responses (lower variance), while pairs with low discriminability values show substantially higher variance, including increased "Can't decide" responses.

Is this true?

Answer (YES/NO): YES